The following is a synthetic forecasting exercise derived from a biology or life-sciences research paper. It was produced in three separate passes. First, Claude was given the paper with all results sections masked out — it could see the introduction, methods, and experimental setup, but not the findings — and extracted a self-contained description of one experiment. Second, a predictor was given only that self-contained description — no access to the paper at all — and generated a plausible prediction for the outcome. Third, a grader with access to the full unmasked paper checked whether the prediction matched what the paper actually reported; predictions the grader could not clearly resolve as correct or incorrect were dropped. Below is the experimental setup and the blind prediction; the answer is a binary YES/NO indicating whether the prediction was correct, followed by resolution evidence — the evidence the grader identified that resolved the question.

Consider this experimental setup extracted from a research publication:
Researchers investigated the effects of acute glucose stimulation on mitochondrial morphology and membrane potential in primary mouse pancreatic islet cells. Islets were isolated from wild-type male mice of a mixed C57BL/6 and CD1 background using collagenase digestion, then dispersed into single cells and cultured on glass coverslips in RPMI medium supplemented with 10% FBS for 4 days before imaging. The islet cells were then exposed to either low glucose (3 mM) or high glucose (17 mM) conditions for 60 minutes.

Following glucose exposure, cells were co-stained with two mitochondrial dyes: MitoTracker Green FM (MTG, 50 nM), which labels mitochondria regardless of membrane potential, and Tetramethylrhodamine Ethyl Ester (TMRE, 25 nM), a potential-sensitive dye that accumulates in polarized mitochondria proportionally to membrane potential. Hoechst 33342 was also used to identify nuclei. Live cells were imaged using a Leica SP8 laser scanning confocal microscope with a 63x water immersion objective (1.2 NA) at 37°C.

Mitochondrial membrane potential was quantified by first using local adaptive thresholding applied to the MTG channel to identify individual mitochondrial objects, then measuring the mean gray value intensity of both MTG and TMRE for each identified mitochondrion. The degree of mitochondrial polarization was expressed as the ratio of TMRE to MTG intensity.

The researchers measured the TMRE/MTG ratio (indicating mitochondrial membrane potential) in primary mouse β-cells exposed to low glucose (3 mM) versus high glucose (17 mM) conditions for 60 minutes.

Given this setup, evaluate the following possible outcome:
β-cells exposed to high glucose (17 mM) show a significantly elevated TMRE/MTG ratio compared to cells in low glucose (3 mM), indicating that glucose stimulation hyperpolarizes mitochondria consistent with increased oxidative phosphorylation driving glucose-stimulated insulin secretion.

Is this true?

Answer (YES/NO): YES